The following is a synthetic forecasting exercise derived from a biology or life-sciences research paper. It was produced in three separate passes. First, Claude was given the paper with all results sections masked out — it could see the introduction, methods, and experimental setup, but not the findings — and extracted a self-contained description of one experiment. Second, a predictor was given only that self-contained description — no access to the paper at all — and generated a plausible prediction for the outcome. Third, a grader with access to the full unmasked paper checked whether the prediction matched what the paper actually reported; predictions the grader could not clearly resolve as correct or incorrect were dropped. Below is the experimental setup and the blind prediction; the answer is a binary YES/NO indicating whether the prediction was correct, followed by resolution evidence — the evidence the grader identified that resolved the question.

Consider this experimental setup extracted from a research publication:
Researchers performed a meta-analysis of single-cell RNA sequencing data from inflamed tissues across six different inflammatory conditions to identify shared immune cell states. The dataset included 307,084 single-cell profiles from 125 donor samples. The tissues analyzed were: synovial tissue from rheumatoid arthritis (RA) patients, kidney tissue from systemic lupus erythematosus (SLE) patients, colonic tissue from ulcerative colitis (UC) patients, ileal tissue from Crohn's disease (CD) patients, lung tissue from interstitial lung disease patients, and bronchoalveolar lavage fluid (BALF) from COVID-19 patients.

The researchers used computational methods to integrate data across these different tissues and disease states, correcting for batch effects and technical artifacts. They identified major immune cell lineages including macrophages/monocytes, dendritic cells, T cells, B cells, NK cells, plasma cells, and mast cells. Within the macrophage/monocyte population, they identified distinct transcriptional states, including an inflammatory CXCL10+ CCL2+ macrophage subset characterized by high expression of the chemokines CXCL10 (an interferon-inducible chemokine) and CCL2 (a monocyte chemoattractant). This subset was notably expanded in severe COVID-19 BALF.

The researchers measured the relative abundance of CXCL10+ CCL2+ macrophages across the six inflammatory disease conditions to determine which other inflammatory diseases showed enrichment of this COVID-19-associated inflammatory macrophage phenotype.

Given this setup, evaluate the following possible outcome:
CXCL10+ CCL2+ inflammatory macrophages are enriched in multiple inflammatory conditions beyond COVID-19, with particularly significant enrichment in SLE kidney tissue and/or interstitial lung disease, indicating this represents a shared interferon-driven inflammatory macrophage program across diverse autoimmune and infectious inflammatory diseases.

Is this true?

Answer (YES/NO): NO